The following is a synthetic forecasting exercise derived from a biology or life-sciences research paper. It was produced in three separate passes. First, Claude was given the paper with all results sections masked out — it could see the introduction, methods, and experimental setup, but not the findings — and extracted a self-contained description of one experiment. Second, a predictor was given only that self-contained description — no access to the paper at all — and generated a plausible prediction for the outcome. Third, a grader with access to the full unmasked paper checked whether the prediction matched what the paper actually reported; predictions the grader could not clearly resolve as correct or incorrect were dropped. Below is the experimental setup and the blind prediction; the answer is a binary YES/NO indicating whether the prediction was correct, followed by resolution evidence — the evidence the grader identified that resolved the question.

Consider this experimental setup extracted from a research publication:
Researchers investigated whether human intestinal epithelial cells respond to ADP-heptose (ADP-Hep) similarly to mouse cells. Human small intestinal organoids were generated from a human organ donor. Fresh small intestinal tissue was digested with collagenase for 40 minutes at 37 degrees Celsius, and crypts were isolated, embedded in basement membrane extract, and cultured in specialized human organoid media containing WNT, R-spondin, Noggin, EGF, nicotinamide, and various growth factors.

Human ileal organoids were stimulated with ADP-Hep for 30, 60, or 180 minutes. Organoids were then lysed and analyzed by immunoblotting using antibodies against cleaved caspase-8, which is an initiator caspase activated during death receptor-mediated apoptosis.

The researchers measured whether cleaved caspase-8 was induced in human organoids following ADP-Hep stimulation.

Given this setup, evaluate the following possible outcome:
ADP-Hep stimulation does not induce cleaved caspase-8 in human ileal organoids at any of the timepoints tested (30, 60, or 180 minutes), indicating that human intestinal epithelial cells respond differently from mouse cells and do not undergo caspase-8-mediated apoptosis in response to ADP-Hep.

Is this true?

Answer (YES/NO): NO